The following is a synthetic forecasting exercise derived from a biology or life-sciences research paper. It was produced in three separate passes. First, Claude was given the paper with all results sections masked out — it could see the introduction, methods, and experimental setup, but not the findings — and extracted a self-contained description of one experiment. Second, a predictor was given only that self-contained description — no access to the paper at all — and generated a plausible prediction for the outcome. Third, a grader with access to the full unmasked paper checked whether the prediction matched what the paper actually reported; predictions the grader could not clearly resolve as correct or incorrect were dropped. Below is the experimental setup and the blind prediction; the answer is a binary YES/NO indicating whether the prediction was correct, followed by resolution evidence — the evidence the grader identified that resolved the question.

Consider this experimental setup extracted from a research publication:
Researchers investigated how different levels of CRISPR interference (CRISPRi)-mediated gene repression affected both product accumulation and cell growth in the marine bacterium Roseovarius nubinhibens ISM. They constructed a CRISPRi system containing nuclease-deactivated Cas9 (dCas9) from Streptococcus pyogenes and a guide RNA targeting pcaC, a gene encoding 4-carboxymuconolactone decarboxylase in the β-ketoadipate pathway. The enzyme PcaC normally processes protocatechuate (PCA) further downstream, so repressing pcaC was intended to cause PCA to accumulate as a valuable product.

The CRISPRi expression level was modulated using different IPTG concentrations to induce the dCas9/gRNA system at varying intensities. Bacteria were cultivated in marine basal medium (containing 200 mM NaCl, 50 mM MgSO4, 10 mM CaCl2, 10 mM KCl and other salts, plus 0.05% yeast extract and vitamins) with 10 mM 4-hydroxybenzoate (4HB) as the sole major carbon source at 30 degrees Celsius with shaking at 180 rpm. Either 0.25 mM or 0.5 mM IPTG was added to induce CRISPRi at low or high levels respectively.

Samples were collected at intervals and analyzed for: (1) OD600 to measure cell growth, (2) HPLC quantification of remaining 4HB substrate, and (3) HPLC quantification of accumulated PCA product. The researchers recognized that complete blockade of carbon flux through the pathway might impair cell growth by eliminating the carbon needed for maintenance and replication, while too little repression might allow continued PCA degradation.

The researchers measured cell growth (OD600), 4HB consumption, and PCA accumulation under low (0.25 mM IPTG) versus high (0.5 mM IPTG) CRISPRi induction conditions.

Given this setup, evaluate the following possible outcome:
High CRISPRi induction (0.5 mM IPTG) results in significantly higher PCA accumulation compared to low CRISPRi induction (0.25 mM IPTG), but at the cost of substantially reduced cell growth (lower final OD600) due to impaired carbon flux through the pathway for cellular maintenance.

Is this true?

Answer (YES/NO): NO